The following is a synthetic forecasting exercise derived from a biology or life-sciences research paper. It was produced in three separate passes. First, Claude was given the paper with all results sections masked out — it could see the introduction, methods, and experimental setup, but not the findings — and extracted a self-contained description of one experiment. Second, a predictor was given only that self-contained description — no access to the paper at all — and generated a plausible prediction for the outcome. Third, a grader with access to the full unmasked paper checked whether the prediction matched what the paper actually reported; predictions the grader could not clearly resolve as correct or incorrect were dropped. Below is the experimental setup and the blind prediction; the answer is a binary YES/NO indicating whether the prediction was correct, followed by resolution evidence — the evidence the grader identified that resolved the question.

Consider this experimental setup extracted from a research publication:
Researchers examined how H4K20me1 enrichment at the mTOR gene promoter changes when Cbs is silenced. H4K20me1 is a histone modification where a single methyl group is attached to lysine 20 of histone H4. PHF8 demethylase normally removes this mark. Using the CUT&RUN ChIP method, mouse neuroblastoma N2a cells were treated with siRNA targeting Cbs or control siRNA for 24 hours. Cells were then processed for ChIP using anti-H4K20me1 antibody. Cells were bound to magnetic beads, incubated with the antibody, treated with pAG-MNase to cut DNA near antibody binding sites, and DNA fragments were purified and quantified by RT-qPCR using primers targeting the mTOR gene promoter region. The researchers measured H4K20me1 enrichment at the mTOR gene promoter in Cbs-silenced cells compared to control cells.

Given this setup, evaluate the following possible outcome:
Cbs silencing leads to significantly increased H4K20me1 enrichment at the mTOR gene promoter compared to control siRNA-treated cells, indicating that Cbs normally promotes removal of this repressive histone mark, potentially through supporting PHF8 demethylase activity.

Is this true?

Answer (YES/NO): YES